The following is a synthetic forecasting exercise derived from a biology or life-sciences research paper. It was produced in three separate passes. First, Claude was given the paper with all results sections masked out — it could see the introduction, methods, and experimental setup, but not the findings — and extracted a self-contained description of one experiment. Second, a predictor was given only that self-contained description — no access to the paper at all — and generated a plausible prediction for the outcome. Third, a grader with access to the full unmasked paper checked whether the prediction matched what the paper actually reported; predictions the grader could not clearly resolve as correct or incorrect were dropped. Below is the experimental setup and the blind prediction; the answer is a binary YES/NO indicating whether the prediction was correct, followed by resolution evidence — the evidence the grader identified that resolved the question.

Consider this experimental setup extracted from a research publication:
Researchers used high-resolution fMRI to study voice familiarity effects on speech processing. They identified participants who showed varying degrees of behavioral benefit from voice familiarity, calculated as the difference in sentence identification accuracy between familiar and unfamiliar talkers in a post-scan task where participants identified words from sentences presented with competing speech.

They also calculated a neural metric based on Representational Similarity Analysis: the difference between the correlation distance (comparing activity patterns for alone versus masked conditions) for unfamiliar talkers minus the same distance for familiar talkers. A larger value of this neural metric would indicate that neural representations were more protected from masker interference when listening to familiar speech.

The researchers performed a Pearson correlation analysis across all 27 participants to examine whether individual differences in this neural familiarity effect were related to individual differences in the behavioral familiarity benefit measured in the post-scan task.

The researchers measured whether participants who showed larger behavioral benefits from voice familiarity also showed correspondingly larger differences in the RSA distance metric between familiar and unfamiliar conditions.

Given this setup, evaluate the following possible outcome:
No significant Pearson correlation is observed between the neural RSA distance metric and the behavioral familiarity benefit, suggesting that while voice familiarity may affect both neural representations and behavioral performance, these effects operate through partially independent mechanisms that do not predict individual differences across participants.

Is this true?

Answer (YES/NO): NO